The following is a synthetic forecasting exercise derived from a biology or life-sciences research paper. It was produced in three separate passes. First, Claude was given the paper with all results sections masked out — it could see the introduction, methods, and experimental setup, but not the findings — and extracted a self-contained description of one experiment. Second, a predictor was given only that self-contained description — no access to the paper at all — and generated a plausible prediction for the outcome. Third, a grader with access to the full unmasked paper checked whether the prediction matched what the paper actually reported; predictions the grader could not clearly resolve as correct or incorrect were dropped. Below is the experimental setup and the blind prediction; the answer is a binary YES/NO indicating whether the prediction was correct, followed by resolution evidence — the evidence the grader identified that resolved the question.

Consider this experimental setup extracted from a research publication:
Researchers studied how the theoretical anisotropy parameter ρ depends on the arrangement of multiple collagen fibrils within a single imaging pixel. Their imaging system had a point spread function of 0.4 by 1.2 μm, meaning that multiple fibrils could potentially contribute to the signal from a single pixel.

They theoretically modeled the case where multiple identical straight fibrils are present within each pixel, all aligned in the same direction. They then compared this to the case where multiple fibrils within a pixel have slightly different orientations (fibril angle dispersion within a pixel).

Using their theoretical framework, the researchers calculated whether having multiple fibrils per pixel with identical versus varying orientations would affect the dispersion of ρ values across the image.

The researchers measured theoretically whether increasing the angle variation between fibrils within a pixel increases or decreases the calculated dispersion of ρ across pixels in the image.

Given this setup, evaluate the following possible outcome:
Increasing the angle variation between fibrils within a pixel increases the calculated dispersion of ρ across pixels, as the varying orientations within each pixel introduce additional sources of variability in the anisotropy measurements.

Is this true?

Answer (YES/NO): YES